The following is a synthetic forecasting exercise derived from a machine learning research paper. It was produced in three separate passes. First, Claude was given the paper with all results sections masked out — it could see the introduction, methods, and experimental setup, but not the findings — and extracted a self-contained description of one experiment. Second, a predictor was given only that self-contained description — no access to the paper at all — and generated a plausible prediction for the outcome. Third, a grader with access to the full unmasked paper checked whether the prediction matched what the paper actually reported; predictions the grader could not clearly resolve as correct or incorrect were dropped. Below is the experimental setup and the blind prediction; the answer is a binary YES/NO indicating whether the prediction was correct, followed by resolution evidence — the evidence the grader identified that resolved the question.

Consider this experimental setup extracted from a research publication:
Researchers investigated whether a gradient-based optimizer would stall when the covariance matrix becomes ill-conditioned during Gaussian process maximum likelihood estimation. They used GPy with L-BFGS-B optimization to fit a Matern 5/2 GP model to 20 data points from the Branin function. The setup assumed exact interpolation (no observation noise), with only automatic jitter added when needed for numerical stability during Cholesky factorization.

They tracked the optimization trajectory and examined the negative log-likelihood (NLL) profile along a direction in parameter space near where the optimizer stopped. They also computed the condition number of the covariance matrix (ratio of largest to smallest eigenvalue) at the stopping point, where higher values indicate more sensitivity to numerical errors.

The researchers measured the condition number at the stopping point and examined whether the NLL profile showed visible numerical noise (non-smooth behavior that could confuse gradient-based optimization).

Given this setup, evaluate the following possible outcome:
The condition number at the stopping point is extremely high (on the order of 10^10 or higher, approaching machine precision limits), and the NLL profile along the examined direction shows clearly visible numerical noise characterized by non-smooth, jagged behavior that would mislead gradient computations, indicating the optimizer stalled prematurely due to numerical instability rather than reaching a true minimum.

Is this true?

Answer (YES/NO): YES